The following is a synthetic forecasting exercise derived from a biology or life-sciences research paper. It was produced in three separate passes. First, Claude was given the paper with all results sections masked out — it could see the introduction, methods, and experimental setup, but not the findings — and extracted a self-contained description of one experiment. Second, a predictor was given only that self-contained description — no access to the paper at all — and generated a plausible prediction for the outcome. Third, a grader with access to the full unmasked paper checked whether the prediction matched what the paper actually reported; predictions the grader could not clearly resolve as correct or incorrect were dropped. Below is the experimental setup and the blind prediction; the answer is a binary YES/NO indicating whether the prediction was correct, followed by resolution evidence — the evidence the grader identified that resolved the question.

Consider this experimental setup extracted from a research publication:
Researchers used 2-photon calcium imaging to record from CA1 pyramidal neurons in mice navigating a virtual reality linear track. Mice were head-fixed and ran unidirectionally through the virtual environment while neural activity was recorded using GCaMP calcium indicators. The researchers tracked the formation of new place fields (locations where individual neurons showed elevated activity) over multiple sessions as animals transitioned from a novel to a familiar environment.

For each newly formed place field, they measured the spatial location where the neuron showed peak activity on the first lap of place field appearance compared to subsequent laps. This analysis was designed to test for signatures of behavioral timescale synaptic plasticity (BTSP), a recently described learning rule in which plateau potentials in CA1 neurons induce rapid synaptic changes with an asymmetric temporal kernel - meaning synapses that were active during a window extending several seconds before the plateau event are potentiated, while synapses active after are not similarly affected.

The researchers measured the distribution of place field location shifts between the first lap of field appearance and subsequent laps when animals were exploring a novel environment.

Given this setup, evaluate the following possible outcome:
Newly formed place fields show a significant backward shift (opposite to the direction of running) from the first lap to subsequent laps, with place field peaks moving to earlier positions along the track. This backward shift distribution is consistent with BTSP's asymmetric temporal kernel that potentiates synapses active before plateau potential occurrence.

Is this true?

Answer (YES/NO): YES